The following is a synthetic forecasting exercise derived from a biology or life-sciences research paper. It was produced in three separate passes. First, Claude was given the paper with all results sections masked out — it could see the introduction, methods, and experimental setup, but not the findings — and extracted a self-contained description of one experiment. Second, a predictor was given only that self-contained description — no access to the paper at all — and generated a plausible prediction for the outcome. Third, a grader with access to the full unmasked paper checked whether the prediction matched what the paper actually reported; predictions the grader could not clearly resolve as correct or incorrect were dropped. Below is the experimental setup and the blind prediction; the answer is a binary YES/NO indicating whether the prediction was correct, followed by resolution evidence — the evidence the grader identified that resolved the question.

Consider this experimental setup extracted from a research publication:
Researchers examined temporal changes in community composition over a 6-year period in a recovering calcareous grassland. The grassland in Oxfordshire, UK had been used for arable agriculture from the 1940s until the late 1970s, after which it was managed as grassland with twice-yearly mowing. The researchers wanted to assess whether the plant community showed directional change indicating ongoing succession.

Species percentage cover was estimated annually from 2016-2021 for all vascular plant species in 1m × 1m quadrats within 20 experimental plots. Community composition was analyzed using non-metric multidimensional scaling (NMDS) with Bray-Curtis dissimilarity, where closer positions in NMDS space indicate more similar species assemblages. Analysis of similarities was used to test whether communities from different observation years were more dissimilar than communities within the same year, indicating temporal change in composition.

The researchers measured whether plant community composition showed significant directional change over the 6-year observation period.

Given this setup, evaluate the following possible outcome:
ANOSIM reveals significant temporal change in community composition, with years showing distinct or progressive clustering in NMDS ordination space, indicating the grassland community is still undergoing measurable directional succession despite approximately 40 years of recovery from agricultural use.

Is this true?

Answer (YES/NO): YES